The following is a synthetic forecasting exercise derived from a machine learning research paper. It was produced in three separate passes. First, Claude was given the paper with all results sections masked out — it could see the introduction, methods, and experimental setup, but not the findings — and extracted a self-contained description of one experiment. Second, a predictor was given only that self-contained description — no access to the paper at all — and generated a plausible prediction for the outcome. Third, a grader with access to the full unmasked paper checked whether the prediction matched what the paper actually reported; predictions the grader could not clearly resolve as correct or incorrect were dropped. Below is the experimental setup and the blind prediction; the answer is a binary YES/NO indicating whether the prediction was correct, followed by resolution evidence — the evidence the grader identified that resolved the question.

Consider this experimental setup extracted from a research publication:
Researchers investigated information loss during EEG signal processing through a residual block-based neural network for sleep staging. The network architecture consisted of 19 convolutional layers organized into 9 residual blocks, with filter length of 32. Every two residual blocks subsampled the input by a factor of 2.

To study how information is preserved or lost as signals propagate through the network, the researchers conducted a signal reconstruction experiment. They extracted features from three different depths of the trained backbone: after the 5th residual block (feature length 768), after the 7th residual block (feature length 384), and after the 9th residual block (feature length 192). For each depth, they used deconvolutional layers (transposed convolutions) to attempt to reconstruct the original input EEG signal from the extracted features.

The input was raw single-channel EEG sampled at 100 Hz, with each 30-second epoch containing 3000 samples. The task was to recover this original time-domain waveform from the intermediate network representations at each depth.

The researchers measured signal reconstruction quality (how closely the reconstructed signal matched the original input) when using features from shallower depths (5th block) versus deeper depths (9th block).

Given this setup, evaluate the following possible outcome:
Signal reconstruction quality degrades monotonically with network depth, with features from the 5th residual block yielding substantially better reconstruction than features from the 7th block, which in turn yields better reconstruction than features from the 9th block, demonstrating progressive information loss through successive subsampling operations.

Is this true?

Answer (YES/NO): YES